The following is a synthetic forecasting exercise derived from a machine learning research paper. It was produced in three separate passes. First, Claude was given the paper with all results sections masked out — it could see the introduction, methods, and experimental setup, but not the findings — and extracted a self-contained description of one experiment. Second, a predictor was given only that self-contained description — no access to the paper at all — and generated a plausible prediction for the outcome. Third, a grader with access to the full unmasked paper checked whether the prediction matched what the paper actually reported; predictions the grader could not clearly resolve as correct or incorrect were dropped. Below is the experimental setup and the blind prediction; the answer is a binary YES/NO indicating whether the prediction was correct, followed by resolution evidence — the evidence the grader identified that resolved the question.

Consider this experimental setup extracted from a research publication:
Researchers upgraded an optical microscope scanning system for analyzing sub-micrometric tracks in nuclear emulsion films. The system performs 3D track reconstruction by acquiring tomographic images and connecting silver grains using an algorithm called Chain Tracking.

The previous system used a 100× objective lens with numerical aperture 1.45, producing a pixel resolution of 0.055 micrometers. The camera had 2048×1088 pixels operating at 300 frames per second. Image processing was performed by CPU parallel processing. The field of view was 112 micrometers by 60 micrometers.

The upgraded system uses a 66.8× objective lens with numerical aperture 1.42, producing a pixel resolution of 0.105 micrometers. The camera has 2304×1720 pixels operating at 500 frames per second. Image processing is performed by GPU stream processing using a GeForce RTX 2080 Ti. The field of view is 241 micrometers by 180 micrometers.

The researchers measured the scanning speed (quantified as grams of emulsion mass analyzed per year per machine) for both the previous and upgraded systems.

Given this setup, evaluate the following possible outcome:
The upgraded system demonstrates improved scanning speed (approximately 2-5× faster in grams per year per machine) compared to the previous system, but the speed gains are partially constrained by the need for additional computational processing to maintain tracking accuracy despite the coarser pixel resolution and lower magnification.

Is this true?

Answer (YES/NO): NO